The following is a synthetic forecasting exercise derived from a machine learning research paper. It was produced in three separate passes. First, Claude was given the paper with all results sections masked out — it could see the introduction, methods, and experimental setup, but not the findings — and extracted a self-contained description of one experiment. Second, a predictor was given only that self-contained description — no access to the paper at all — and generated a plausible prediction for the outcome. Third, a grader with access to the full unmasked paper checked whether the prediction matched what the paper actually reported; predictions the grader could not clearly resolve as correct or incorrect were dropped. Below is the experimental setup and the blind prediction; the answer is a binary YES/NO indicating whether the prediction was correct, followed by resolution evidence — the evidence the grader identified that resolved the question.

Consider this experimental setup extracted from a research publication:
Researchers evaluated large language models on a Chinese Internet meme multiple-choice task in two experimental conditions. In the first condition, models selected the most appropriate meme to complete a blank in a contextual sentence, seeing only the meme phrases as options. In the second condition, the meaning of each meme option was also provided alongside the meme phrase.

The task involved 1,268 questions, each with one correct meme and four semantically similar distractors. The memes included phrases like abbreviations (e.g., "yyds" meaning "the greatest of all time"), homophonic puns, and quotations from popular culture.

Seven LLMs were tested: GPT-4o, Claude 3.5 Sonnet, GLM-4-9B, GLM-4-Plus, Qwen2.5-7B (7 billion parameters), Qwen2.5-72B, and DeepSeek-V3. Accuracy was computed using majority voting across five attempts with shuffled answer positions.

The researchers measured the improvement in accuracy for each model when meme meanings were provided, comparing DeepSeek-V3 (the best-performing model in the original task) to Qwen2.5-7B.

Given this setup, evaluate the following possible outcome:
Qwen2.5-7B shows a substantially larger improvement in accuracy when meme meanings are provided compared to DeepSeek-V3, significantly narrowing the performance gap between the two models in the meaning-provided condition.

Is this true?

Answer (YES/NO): YES